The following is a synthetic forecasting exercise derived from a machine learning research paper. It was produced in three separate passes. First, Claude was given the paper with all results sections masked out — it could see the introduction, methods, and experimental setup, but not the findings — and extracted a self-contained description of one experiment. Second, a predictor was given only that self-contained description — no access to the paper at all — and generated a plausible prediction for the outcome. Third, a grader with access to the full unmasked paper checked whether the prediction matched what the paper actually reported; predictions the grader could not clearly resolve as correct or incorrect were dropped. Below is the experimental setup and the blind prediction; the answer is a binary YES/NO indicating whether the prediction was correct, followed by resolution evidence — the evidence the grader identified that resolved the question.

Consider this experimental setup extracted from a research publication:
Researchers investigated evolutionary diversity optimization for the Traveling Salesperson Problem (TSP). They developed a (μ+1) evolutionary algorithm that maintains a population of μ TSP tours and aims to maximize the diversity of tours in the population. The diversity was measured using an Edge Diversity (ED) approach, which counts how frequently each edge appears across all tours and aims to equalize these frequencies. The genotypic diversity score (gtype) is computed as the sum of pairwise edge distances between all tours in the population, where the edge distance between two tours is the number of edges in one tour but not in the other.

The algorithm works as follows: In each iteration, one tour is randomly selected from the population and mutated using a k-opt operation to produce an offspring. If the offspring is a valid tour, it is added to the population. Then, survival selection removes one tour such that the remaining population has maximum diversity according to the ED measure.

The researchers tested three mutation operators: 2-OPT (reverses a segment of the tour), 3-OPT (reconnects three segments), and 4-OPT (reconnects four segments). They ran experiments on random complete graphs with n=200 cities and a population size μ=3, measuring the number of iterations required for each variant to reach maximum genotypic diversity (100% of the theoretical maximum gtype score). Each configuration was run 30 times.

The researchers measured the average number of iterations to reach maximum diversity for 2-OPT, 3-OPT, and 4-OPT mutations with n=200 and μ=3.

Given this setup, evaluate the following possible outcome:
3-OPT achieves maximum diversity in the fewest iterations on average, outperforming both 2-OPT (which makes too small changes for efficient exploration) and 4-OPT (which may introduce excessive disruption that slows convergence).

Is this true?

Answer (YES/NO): NO